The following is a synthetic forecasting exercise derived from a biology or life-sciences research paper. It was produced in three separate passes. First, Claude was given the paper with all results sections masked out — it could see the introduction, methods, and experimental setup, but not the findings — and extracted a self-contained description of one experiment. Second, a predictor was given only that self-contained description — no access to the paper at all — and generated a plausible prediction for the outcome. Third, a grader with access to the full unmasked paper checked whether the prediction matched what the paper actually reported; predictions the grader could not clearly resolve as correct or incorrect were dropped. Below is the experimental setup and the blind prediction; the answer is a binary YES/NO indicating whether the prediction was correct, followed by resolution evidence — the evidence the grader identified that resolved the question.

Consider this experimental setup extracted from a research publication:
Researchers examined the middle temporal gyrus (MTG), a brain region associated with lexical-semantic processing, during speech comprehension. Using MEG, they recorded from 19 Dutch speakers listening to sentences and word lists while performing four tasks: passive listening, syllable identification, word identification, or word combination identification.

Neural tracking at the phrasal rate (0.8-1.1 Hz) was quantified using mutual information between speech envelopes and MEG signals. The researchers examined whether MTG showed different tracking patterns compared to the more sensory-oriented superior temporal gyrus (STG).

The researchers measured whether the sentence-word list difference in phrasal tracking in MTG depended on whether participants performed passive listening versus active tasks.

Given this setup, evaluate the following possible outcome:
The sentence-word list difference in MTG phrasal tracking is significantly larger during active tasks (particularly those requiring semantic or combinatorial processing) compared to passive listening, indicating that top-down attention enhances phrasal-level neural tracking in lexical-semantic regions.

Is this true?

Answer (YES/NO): YES